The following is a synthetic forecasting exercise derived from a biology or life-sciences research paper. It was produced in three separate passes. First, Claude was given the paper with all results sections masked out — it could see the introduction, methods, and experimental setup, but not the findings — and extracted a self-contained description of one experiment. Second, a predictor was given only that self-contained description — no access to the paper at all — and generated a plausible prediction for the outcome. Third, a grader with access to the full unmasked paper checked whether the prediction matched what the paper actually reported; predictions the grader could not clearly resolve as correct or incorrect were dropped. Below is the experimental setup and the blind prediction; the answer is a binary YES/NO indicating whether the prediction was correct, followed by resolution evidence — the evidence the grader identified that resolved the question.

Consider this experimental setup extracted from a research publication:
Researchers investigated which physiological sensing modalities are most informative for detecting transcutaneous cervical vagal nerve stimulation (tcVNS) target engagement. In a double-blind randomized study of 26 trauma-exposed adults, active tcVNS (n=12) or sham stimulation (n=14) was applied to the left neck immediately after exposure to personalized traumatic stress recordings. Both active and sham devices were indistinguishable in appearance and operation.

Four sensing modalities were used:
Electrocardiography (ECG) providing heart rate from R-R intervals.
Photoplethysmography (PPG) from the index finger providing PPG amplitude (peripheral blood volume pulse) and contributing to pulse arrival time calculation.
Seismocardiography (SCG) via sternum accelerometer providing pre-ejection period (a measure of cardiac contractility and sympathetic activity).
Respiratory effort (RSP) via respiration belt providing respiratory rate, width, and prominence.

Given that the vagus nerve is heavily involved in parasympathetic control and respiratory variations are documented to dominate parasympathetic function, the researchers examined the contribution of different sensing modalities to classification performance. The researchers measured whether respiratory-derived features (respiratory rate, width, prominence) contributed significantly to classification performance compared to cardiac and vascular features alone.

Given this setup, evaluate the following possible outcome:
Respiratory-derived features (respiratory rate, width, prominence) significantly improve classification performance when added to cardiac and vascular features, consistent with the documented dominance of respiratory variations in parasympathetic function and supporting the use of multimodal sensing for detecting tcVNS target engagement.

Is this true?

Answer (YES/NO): NO